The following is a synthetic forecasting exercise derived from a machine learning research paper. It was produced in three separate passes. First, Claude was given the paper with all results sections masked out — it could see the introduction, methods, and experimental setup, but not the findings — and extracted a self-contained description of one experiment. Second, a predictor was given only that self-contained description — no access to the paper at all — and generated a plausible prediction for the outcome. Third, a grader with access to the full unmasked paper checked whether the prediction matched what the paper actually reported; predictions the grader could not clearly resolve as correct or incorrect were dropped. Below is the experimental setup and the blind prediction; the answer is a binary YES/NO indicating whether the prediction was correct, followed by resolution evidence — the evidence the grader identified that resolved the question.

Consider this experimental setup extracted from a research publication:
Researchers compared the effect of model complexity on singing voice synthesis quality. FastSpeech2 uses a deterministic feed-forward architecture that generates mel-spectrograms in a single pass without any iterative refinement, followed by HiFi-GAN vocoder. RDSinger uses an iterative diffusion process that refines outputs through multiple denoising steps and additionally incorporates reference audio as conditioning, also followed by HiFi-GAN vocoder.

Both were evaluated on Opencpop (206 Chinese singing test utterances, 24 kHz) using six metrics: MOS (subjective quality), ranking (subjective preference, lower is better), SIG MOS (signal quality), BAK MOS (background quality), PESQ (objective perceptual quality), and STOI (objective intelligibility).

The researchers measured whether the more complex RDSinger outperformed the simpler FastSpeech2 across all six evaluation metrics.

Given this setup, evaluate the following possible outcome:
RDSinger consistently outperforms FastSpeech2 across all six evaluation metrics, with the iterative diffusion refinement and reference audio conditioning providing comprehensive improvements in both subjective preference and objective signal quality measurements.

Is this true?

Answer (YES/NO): YES